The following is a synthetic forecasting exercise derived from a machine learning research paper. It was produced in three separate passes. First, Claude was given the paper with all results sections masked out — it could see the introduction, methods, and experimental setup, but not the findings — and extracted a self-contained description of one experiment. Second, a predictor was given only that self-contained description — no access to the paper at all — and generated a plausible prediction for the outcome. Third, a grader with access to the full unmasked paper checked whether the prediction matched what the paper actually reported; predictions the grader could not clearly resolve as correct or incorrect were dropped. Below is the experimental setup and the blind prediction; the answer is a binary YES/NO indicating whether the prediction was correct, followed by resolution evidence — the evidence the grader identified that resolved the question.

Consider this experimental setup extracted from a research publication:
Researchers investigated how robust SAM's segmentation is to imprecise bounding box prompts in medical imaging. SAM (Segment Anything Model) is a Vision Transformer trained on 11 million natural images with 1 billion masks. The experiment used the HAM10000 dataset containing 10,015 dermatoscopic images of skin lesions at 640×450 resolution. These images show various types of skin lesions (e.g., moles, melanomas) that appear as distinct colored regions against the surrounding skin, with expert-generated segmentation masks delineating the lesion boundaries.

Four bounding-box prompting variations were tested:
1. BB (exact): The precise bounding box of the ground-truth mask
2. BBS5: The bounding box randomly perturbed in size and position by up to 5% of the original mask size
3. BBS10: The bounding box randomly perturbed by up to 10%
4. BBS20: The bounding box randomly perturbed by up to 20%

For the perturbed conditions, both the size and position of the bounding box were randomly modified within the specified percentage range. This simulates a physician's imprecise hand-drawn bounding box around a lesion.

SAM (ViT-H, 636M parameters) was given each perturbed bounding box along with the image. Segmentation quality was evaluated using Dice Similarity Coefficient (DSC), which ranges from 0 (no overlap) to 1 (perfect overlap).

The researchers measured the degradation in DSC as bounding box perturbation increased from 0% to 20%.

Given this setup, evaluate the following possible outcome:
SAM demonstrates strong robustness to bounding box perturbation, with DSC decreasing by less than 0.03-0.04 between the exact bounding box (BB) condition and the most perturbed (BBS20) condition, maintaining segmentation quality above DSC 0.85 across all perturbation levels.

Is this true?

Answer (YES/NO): NO